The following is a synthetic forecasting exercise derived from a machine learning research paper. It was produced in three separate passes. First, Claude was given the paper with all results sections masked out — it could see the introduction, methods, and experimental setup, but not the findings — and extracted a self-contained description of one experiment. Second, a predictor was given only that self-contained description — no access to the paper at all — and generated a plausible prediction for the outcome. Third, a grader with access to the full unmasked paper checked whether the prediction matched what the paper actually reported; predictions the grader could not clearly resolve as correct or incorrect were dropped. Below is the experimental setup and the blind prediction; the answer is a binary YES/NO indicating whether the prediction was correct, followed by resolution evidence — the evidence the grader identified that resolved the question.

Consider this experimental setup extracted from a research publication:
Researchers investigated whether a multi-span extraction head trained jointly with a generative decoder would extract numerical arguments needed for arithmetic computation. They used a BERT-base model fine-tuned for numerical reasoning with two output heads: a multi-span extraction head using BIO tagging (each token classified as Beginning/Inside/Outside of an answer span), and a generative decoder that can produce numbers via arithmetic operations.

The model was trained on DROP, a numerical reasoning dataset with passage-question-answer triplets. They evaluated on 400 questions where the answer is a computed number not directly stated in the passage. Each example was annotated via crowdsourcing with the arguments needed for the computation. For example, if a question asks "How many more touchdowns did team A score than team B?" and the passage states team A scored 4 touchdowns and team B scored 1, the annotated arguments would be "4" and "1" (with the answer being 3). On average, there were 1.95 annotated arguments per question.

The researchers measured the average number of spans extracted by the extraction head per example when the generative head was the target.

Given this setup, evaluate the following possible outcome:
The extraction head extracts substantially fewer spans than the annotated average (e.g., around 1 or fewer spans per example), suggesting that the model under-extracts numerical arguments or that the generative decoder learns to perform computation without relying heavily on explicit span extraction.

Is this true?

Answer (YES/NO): NO